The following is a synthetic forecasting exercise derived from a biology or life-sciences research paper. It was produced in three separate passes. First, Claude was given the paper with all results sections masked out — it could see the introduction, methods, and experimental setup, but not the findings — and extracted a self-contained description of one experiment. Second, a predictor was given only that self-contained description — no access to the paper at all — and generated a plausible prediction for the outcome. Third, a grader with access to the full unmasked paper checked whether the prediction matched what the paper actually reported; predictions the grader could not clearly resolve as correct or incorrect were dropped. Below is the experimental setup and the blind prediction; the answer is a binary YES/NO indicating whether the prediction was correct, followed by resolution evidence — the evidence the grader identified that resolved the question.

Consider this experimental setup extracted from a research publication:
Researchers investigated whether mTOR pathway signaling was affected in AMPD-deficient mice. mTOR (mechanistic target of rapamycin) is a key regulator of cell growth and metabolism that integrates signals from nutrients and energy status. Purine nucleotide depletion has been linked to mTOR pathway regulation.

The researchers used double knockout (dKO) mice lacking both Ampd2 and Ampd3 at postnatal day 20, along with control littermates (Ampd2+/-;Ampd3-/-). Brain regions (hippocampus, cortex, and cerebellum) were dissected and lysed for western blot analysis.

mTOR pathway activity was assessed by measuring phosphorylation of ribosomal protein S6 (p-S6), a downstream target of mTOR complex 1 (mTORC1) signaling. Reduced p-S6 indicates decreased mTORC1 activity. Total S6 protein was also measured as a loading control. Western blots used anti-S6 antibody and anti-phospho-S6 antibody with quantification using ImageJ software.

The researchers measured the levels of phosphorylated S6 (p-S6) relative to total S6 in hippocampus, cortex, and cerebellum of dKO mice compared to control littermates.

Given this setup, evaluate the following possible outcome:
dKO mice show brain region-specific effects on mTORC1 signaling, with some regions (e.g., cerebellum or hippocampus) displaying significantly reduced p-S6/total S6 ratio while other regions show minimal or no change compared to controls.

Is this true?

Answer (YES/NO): NO